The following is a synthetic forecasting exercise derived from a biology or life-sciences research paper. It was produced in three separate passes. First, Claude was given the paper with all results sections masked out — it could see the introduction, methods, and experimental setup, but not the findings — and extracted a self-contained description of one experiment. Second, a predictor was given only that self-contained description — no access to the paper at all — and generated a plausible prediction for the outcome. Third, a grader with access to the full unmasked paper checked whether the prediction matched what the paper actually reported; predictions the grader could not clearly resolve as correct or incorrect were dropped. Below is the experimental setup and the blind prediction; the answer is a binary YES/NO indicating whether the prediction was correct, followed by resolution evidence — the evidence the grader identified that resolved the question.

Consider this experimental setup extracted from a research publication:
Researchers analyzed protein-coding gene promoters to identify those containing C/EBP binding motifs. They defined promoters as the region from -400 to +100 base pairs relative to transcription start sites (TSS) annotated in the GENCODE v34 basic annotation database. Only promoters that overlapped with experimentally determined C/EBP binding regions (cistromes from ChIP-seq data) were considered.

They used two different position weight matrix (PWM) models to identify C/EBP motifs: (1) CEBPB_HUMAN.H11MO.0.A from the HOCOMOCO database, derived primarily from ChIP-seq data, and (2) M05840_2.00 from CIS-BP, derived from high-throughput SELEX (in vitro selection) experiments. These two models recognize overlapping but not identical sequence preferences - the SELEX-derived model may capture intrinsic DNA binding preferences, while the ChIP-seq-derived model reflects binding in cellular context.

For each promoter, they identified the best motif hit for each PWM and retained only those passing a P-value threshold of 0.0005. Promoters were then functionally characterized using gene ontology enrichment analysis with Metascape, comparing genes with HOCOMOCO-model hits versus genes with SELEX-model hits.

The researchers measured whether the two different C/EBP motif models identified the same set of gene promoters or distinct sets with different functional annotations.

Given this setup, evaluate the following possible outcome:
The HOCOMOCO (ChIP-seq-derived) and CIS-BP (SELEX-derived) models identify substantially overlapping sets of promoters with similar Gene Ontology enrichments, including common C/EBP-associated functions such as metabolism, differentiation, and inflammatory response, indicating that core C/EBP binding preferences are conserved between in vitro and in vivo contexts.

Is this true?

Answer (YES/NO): NO